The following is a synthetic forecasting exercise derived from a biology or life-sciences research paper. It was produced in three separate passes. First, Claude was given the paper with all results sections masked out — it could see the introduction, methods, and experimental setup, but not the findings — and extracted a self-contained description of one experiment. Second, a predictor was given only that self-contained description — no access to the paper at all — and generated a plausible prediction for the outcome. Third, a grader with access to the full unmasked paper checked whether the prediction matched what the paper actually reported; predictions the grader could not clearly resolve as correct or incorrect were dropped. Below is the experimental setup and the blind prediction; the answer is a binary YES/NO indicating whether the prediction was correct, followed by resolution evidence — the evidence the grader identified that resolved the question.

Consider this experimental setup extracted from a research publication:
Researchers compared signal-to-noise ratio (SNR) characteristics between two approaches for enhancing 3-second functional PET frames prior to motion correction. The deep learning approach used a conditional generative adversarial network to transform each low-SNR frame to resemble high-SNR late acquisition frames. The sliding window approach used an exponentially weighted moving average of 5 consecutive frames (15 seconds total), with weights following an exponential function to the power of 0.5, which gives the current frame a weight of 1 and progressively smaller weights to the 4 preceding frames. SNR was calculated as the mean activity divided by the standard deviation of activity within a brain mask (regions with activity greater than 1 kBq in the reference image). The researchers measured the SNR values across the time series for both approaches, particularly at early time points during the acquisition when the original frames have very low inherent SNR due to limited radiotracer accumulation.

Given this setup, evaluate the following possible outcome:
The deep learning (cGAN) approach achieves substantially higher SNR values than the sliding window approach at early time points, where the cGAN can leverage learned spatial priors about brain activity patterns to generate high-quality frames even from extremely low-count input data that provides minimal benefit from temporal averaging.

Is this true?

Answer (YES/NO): YES